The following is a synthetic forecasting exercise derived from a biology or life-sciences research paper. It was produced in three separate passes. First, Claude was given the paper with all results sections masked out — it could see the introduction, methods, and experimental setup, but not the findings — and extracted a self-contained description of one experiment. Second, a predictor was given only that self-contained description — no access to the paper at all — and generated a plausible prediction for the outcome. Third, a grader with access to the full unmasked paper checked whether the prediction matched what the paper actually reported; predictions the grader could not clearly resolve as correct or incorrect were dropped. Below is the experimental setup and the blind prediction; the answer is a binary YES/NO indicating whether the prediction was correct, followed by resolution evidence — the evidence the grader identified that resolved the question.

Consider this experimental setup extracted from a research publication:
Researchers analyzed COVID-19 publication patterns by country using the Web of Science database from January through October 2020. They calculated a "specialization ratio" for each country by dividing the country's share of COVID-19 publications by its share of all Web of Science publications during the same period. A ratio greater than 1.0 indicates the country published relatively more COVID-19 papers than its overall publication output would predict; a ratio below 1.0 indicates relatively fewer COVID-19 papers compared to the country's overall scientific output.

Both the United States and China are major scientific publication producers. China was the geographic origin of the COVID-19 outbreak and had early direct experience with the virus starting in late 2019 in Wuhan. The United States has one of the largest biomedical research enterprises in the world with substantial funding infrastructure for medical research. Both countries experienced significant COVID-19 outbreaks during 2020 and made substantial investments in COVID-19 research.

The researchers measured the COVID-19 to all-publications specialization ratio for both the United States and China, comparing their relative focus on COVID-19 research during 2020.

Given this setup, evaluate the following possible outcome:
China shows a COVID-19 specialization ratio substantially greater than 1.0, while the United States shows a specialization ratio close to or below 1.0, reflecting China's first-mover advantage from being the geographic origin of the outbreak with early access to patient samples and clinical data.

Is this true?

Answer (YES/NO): NO